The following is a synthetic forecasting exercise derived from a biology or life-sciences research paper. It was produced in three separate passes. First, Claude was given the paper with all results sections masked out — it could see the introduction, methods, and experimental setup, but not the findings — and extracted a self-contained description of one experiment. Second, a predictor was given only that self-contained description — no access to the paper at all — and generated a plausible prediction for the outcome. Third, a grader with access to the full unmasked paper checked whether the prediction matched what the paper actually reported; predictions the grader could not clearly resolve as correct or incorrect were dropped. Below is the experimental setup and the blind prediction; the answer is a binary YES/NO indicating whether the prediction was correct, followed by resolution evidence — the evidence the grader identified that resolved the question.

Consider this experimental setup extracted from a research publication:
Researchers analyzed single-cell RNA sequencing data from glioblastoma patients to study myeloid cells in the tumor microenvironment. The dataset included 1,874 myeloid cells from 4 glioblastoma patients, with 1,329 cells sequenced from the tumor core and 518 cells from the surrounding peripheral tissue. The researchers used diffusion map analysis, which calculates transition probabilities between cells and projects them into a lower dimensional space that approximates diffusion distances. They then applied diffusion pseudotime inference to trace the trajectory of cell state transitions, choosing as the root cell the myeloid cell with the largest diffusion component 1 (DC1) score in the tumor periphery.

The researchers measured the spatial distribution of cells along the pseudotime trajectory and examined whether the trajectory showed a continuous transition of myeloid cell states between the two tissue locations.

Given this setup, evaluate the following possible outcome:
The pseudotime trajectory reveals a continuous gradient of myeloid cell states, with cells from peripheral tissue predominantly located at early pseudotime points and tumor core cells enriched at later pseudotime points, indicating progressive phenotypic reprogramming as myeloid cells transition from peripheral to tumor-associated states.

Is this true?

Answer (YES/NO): YES